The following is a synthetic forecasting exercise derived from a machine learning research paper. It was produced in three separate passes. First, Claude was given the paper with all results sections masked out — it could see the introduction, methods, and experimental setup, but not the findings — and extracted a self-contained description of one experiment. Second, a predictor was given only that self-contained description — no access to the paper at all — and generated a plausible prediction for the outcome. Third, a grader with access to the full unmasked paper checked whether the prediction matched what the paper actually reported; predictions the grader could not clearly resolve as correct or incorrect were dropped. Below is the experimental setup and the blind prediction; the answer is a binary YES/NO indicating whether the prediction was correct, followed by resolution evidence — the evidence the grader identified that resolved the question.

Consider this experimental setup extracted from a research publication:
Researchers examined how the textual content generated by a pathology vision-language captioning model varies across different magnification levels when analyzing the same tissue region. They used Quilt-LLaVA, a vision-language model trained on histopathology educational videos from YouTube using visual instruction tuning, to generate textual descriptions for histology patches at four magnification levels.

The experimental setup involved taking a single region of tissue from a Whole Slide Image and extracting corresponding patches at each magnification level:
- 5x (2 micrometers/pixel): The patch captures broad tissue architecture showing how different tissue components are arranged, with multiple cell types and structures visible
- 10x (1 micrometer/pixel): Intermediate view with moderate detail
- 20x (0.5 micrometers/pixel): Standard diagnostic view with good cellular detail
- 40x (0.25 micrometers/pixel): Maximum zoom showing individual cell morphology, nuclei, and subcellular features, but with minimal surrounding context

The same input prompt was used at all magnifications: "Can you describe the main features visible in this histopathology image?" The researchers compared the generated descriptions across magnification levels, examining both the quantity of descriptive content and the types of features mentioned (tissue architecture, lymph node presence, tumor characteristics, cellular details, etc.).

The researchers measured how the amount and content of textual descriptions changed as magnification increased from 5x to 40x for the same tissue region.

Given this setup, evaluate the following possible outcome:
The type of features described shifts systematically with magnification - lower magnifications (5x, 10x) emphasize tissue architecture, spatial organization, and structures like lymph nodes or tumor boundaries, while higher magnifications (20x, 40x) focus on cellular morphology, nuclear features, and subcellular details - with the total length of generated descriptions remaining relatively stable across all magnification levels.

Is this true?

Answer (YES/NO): NO